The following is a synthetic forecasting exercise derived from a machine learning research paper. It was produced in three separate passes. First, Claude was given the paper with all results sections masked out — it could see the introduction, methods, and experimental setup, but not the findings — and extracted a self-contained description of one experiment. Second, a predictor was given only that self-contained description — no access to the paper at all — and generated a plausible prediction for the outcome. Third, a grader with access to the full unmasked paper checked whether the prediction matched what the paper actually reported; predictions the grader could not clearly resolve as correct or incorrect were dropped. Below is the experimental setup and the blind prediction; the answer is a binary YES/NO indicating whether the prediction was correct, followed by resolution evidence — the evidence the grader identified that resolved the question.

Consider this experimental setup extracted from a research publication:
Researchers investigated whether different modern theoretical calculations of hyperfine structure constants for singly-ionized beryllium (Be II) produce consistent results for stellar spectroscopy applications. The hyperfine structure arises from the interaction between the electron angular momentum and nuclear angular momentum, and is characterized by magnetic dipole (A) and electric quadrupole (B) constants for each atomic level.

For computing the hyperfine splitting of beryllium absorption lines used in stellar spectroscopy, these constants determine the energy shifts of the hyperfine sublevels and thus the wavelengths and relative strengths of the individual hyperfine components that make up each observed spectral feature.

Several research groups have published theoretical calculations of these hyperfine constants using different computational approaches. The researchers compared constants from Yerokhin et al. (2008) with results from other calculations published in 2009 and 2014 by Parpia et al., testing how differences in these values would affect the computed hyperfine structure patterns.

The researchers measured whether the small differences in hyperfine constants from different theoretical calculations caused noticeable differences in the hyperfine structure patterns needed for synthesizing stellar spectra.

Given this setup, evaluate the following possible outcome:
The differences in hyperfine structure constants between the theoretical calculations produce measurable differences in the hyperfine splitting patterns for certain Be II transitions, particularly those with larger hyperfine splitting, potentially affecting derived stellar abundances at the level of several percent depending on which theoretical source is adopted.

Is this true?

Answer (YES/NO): NO